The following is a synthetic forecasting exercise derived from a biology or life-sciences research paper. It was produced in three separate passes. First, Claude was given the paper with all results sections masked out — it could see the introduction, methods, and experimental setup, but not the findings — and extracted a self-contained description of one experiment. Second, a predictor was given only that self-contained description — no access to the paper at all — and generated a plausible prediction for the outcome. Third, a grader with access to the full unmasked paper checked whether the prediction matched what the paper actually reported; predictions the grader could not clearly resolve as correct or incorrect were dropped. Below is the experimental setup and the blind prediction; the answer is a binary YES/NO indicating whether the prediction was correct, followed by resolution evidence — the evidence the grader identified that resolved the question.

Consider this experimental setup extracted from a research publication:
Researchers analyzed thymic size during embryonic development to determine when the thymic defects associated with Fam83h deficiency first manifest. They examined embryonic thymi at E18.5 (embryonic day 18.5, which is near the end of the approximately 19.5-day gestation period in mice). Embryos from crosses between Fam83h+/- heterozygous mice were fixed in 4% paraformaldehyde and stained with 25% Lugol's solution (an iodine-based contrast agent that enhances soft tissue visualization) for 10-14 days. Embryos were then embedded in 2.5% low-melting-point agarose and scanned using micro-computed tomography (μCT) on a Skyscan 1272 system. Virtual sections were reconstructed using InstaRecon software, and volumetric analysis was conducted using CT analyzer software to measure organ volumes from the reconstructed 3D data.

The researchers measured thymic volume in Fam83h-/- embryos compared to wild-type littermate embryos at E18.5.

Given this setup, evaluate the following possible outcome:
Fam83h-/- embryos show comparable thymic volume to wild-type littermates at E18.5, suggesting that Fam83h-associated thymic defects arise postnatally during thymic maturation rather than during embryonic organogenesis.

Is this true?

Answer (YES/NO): YES